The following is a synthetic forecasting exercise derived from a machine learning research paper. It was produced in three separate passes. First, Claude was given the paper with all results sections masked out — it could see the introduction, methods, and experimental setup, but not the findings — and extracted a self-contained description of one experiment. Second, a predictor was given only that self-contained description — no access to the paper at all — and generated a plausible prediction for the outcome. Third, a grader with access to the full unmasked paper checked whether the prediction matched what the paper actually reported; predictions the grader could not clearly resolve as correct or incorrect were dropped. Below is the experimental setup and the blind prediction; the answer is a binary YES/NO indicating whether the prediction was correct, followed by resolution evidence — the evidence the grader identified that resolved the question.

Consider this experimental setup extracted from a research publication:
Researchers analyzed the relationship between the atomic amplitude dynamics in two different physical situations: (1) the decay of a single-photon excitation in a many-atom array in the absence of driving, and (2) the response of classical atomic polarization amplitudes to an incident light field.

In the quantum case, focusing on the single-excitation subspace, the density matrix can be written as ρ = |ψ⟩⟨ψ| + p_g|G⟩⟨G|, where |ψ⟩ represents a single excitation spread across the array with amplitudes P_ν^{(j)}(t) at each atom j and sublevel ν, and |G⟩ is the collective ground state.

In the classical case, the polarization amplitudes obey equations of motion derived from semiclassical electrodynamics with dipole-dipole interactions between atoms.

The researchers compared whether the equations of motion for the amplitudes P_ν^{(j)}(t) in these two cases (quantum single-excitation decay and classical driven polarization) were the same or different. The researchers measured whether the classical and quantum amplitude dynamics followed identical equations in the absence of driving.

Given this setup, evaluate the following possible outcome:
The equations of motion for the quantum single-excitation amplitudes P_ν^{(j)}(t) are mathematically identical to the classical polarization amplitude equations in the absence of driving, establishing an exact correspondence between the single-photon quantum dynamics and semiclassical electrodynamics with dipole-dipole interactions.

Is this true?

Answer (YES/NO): YES